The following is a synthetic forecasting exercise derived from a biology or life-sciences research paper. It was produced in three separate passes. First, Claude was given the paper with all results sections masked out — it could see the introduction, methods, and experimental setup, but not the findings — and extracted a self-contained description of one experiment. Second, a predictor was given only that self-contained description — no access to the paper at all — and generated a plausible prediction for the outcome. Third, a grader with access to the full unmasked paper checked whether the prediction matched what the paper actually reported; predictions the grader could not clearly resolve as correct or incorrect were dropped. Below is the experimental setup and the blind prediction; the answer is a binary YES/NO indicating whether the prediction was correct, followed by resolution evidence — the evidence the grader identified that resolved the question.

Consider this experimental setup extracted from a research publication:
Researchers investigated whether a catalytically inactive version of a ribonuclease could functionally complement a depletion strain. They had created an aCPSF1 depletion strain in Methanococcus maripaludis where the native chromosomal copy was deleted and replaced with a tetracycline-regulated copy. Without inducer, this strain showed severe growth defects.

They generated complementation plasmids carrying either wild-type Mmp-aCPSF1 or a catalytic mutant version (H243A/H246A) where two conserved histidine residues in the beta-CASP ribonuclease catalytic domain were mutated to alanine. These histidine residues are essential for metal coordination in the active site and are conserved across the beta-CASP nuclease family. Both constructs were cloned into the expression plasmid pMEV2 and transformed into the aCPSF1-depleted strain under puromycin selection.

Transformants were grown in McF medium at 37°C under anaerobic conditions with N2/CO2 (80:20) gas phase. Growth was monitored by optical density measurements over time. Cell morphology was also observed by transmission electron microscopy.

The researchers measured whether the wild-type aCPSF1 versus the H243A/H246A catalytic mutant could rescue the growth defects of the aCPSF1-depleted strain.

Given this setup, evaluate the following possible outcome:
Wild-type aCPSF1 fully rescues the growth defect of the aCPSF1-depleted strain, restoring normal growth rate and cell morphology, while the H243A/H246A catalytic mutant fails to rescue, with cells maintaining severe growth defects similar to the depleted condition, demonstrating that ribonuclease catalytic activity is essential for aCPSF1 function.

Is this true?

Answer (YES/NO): YES